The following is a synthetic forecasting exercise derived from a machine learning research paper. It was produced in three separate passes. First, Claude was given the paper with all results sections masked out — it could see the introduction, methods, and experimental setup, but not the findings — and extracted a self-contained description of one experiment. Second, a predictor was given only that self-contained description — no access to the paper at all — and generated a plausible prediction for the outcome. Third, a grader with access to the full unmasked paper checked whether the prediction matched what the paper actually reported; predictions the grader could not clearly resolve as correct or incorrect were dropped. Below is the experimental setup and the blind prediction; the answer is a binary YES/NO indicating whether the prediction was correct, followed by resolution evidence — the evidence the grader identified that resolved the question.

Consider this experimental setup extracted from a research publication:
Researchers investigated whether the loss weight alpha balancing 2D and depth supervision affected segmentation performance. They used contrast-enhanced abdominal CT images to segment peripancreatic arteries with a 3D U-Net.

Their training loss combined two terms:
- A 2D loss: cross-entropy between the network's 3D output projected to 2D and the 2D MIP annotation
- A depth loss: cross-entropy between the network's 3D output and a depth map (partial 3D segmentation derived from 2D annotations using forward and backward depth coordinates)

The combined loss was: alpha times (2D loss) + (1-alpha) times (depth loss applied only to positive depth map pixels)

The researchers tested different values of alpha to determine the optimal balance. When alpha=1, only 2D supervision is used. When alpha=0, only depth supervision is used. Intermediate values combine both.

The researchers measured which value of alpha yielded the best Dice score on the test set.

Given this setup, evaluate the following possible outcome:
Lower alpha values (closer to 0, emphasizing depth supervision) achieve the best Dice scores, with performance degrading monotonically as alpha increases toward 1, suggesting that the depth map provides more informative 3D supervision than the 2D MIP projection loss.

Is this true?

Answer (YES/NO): NO